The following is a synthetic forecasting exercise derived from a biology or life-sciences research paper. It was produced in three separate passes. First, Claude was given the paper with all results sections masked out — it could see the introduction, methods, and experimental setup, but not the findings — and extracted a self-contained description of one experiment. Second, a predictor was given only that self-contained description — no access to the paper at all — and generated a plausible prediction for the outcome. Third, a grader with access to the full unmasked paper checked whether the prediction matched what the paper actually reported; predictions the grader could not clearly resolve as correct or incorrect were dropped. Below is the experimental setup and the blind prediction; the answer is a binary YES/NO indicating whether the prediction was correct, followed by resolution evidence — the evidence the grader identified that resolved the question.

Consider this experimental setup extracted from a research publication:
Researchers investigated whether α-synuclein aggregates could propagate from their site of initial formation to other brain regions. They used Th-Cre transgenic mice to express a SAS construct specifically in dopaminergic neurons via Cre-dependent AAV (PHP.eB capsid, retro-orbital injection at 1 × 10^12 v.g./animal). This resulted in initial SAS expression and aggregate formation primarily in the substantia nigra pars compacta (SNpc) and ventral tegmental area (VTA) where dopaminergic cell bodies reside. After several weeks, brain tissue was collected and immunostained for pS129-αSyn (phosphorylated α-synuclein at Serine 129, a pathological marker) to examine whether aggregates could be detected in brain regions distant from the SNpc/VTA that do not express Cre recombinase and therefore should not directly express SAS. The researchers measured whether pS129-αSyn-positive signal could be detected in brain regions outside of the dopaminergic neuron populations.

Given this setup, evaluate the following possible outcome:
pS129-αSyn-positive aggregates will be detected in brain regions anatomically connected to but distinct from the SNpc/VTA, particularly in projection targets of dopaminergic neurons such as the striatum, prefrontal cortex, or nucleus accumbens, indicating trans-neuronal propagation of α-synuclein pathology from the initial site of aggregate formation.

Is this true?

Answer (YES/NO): YES